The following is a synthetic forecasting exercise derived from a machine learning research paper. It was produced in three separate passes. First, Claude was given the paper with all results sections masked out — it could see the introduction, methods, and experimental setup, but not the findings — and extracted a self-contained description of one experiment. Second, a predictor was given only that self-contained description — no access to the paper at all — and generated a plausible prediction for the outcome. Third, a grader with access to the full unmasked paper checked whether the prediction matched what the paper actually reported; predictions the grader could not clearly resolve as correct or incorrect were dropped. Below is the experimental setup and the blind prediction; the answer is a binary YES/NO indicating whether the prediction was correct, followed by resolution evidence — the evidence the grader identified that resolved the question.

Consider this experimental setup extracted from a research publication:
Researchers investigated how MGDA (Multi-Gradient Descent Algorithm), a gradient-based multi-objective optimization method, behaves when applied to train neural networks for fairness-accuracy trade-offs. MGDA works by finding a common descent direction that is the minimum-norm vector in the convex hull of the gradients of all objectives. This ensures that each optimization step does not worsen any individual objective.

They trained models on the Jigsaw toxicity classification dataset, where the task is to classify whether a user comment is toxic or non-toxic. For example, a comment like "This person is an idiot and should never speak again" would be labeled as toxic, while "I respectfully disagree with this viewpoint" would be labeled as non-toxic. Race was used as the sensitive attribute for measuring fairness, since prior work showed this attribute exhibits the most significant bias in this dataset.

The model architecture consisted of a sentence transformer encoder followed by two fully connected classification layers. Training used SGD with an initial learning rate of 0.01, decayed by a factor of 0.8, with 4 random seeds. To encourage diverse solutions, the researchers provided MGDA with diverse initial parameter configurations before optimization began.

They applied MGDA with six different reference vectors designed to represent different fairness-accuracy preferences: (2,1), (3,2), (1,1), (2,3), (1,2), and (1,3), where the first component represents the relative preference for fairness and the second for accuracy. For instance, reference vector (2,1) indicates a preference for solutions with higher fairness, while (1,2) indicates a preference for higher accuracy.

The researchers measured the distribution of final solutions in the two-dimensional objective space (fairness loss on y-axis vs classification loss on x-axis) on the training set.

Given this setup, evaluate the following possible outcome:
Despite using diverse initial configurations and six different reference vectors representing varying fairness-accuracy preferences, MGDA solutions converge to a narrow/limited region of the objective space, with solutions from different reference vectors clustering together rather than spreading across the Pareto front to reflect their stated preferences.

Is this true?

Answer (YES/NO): YES